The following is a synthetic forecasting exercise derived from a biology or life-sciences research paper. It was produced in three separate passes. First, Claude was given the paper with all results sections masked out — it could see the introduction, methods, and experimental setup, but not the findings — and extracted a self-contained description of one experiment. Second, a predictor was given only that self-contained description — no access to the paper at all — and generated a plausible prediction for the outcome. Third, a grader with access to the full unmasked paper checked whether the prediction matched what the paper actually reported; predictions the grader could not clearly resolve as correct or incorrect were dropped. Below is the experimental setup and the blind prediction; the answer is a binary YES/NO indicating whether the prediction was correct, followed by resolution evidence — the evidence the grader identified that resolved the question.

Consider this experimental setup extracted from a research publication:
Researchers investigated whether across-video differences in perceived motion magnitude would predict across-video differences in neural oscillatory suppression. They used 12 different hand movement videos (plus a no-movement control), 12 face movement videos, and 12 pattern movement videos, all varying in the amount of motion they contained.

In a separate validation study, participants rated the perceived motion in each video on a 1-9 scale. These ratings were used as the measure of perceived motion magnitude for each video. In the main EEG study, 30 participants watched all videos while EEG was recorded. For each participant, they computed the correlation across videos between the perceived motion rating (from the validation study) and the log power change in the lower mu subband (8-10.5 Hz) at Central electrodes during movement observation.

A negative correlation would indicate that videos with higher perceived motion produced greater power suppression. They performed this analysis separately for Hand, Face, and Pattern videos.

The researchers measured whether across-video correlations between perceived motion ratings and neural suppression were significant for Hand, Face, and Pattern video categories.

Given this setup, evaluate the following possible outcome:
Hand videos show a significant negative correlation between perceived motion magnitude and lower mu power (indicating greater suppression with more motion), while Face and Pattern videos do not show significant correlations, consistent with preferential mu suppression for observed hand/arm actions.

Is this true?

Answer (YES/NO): NO